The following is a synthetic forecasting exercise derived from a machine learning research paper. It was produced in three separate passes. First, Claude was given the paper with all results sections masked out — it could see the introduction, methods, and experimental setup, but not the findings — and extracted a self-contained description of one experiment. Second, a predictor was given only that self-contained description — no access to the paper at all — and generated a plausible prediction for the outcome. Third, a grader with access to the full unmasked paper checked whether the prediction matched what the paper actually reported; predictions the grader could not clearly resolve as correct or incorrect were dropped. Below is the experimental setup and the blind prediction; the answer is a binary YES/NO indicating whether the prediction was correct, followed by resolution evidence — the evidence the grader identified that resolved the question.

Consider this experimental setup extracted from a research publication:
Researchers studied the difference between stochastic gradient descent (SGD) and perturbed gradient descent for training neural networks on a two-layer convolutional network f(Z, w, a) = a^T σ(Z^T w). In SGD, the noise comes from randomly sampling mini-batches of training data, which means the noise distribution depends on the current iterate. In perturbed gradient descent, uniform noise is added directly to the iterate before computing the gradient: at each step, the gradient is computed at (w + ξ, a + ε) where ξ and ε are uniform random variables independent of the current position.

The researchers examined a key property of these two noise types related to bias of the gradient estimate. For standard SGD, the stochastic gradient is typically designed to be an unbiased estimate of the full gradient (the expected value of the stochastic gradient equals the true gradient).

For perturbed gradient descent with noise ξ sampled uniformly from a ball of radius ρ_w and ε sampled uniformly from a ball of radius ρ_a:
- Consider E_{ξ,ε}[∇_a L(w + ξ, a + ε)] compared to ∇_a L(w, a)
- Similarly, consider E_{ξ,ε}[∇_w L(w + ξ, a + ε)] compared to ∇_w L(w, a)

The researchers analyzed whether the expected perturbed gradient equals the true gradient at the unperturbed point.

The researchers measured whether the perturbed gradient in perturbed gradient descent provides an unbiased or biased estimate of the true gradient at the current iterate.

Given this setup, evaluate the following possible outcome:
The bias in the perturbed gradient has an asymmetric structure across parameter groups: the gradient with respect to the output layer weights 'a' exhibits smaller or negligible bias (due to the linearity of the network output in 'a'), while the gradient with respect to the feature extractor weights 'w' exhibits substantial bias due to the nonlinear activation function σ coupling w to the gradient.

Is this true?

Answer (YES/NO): NO